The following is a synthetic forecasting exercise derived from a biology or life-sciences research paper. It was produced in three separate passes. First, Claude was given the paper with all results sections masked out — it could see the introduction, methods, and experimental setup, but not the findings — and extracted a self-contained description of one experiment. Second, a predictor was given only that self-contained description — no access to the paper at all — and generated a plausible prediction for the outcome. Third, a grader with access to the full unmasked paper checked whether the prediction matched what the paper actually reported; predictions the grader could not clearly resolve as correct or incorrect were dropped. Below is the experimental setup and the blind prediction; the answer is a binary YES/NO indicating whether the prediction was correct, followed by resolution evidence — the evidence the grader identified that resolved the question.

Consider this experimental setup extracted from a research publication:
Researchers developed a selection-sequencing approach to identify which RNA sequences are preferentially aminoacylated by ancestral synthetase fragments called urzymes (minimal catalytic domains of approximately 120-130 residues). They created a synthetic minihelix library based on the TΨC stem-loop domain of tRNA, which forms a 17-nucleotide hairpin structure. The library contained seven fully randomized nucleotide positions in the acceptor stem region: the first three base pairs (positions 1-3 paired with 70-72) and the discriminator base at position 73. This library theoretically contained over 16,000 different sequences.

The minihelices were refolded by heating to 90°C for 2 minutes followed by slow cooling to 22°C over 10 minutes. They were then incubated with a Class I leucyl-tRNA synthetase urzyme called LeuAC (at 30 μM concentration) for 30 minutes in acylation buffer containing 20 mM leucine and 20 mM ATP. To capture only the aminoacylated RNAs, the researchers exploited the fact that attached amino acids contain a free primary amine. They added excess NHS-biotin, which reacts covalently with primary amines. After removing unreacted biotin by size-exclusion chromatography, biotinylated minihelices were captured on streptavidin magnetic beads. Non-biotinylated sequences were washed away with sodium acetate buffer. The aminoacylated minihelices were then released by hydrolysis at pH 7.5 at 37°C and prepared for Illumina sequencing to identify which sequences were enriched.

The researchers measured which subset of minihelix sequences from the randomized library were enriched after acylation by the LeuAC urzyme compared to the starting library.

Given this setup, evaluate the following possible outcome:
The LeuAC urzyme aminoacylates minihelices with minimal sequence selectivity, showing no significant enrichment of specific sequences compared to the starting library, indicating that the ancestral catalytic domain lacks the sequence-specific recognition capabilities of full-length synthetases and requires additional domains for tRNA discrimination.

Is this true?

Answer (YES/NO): NO